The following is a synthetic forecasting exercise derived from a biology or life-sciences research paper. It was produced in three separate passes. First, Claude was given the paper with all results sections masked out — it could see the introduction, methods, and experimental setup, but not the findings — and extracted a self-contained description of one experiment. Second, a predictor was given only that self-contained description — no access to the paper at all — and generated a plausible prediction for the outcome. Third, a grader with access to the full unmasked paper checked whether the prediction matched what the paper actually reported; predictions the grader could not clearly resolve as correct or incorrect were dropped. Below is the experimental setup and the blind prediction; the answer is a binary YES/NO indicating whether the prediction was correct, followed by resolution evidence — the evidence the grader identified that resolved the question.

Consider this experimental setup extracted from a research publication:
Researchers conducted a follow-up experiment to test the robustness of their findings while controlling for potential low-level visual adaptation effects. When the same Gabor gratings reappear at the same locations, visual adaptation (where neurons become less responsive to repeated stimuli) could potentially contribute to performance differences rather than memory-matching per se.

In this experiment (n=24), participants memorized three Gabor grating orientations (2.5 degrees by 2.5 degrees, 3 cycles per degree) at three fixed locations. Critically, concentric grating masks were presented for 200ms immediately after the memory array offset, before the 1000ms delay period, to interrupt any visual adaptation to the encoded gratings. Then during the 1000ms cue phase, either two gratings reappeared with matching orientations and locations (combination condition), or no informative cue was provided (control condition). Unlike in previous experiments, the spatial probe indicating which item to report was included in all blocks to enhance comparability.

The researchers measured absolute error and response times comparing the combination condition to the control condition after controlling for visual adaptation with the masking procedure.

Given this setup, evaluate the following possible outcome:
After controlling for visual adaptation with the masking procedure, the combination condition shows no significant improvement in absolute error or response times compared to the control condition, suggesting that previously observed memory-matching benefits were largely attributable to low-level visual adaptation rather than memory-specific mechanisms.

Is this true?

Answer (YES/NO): NO